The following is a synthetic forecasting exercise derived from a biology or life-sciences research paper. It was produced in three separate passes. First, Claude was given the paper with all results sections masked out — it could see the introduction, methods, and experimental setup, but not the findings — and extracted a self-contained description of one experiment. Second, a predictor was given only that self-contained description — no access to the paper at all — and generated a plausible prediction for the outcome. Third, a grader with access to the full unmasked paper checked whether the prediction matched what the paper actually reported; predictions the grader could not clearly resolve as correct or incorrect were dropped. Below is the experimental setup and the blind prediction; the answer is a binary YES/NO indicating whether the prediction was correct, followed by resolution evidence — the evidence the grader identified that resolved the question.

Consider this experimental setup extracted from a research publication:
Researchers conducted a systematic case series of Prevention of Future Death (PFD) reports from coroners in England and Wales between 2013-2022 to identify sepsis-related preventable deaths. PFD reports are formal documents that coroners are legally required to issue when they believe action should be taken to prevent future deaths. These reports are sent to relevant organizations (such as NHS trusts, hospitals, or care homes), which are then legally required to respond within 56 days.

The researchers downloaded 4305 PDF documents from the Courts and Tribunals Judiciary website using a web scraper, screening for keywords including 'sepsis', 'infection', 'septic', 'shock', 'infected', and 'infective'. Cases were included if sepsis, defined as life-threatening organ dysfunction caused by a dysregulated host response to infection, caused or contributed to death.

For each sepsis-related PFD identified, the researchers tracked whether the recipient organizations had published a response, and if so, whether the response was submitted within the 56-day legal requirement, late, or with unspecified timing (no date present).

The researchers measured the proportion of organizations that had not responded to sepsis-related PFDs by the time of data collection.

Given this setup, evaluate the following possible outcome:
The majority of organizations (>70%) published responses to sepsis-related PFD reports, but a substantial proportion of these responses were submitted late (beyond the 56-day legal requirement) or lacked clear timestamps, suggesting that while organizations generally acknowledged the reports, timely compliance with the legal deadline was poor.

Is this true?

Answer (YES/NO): NO